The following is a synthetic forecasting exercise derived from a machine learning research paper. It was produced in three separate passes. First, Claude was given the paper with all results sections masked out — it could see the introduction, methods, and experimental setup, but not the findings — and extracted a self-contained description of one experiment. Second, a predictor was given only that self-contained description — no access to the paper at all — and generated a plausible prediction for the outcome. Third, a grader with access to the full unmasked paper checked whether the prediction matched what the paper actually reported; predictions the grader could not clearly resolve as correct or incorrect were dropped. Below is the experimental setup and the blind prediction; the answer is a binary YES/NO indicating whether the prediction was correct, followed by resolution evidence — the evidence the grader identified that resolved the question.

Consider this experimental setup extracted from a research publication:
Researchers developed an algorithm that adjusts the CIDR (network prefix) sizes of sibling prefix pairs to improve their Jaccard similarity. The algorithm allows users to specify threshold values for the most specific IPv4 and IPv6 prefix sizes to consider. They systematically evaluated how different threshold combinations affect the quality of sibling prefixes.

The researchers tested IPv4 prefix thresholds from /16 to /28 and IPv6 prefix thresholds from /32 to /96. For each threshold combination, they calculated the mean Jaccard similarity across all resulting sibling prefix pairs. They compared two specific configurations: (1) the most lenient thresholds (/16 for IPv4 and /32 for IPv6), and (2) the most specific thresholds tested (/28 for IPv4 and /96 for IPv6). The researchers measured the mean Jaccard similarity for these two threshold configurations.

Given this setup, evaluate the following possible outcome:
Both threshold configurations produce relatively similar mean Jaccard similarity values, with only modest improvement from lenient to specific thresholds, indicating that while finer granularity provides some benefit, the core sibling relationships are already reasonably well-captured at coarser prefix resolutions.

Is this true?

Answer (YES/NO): NO